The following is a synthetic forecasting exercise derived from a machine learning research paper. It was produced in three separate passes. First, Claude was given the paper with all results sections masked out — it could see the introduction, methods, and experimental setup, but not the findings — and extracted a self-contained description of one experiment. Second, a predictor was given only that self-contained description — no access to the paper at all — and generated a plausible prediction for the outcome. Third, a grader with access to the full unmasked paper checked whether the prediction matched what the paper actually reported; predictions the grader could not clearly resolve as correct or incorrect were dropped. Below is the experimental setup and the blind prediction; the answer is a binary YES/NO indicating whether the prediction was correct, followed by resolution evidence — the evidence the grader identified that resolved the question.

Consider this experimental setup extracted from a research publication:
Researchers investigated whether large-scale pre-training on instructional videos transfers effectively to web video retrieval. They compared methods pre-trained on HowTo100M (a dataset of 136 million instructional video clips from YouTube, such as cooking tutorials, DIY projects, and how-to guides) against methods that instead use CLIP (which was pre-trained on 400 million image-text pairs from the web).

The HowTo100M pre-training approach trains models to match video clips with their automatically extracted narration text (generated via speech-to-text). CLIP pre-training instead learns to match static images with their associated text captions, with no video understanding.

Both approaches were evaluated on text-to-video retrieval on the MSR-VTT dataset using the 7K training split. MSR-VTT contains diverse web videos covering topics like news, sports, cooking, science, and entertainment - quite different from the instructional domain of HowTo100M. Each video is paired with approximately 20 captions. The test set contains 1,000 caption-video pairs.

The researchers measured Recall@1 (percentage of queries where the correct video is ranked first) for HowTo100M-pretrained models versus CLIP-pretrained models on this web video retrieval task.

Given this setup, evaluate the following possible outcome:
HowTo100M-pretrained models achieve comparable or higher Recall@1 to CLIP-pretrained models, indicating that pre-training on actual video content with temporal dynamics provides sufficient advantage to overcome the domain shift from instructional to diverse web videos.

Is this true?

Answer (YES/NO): NO